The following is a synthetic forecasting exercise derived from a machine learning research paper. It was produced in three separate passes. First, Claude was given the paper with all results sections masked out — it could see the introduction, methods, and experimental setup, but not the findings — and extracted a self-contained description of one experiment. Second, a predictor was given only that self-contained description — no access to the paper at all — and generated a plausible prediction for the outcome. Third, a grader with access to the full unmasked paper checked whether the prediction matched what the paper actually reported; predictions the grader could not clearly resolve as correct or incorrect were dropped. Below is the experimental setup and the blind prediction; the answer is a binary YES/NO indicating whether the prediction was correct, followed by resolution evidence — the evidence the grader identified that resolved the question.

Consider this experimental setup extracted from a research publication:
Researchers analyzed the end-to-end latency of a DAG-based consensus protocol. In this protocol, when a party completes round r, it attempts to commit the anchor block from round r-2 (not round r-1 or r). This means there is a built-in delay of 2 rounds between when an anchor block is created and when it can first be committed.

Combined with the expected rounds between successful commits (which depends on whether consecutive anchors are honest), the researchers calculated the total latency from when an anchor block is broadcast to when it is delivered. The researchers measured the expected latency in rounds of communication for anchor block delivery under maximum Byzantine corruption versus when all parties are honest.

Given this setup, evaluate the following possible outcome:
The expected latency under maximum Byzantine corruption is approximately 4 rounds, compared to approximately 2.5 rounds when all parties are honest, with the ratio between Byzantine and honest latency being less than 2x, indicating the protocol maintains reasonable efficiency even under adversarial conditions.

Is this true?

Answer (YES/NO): NO